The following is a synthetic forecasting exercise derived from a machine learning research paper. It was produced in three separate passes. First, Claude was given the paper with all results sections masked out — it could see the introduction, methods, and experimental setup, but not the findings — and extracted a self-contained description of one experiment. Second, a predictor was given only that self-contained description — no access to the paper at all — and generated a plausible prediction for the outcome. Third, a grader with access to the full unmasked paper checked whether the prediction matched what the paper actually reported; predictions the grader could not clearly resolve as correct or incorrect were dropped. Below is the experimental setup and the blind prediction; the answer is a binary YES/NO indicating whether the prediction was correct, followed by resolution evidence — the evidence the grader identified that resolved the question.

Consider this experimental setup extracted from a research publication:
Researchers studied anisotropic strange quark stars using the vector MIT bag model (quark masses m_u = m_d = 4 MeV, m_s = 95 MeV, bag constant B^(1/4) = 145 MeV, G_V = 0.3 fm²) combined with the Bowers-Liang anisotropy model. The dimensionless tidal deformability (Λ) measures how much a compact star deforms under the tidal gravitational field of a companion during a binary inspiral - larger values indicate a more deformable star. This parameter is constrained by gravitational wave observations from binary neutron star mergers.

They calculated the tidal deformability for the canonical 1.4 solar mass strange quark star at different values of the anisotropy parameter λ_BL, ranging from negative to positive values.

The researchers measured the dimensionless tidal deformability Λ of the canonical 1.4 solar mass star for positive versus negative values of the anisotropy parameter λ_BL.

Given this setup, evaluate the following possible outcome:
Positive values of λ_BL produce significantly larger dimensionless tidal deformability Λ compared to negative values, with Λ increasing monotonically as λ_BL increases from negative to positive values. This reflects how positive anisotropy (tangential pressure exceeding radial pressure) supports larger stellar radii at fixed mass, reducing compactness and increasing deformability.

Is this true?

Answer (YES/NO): YES